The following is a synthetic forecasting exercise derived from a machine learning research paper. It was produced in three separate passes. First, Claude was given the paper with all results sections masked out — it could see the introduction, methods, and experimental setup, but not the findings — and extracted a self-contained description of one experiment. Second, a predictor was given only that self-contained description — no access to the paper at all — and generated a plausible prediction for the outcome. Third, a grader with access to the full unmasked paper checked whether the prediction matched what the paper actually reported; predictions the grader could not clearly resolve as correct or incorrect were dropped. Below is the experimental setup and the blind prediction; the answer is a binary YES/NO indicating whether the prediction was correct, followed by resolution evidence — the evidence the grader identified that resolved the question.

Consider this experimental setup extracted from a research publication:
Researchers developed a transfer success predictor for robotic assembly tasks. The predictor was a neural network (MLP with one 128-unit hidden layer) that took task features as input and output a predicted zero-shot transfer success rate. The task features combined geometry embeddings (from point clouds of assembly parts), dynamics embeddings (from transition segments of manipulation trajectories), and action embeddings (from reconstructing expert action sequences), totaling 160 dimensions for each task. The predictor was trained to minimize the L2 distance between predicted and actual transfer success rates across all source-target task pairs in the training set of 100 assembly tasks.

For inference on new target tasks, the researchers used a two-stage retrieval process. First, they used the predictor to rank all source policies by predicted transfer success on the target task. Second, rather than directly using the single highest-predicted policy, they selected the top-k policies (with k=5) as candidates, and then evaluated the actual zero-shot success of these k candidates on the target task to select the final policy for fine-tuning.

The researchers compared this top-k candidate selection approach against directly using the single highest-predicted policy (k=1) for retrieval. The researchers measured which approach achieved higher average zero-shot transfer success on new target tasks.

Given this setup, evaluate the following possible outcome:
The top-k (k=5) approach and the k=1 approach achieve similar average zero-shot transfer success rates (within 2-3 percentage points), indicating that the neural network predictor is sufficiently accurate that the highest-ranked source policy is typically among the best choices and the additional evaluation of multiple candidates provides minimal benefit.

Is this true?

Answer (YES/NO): NO